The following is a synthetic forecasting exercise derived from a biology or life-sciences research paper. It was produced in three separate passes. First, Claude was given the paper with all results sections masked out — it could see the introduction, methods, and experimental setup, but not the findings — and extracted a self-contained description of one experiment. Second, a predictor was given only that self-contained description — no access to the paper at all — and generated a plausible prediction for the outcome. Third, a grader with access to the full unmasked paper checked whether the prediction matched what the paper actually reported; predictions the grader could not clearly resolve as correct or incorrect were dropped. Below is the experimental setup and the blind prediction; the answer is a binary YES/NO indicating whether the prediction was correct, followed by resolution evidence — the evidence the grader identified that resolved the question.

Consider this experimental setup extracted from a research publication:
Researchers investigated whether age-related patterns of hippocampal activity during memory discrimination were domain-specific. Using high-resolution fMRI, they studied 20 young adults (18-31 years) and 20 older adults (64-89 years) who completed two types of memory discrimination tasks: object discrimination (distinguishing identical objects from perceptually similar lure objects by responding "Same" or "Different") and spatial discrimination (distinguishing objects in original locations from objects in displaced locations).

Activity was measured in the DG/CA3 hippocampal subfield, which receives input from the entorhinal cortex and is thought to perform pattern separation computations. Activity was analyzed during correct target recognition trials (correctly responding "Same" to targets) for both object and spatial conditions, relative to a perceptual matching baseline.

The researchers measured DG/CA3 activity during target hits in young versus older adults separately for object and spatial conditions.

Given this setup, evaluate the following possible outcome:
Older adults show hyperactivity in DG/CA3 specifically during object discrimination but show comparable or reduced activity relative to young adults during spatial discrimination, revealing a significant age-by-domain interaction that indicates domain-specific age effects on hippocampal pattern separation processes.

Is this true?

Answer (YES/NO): NO